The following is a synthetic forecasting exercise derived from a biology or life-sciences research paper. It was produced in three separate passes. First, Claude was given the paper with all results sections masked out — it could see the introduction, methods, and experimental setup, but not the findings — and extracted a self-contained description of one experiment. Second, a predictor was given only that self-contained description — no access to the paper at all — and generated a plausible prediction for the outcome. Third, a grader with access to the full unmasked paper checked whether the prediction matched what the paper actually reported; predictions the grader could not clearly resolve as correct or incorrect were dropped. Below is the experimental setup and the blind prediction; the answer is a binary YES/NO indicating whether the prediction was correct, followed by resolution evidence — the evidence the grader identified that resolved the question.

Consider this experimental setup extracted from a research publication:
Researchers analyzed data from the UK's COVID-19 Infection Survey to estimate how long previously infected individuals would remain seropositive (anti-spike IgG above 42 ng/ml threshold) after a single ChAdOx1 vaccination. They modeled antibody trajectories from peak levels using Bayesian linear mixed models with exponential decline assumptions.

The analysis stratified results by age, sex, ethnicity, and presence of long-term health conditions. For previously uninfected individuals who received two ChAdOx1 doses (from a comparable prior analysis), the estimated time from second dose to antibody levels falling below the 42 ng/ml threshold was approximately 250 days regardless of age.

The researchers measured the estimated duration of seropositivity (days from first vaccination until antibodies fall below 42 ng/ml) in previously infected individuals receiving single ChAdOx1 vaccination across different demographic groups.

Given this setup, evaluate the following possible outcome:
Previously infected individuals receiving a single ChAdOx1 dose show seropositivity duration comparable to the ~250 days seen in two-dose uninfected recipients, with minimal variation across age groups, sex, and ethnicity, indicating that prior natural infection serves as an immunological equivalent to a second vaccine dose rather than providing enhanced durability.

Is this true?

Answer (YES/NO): NO